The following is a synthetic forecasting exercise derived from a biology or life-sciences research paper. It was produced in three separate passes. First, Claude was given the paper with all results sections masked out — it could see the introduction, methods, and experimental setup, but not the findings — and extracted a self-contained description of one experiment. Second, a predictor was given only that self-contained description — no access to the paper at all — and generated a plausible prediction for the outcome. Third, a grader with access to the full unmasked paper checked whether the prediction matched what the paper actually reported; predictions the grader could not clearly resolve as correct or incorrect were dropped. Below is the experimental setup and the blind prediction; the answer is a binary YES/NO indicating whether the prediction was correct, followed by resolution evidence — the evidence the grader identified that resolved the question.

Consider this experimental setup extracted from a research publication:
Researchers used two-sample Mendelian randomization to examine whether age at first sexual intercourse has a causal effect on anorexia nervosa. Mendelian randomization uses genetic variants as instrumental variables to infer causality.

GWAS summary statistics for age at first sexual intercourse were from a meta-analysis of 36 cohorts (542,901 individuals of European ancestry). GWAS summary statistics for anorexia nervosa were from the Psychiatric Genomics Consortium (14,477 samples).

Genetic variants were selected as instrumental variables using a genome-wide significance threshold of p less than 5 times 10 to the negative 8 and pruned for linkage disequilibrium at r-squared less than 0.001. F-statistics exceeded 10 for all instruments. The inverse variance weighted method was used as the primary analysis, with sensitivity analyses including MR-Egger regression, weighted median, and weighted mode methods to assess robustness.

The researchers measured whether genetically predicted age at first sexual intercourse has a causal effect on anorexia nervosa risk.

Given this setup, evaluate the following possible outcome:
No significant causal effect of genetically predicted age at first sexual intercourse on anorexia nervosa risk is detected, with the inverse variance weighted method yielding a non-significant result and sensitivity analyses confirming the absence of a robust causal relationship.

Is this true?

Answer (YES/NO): YES